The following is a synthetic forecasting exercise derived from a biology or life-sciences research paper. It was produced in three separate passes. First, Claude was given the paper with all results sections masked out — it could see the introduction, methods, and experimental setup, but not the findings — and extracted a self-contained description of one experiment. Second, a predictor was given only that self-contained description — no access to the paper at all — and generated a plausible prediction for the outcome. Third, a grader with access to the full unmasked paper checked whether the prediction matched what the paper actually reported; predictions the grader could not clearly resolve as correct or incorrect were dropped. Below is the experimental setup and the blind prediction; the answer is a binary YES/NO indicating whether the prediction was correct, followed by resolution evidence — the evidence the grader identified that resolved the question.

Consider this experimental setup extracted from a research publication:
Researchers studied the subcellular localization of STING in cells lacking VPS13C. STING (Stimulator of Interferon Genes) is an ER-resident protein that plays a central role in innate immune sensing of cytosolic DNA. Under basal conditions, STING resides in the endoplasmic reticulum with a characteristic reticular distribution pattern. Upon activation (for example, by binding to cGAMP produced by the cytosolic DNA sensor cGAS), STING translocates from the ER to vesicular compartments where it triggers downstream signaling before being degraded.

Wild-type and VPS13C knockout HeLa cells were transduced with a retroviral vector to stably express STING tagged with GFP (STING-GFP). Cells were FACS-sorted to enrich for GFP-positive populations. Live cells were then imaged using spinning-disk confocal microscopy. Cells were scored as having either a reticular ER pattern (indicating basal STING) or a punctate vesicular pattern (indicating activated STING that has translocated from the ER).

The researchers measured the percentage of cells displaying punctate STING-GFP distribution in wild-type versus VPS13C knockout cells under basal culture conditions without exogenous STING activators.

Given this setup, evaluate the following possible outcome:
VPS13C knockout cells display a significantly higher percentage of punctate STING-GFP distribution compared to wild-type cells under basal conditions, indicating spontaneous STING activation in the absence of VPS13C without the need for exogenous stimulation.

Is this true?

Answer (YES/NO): YES